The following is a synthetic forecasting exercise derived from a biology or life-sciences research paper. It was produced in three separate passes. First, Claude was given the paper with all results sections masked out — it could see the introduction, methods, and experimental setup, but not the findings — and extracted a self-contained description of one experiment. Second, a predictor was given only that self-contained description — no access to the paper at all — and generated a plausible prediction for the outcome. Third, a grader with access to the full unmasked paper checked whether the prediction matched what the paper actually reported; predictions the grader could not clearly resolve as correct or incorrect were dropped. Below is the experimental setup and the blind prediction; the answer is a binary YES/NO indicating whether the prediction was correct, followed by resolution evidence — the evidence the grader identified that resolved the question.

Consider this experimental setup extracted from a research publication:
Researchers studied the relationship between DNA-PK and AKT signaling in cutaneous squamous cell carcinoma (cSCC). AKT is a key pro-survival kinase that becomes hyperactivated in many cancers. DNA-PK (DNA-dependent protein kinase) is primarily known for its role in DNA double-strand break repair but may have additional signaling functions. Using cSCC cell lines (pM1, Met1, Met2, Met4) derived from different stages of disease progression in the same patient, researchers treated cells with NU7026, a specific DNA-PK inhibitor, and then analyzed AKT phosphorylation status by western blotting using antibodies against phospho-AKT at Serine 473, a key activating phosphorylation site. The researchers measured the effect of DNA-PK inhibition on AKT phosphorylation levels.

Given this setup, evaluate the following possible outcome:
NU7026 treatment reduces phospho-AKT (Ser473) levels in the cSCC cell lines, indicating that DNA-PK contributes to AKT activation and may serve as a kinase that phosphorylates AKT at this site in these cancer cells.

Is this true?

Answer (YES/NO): NO